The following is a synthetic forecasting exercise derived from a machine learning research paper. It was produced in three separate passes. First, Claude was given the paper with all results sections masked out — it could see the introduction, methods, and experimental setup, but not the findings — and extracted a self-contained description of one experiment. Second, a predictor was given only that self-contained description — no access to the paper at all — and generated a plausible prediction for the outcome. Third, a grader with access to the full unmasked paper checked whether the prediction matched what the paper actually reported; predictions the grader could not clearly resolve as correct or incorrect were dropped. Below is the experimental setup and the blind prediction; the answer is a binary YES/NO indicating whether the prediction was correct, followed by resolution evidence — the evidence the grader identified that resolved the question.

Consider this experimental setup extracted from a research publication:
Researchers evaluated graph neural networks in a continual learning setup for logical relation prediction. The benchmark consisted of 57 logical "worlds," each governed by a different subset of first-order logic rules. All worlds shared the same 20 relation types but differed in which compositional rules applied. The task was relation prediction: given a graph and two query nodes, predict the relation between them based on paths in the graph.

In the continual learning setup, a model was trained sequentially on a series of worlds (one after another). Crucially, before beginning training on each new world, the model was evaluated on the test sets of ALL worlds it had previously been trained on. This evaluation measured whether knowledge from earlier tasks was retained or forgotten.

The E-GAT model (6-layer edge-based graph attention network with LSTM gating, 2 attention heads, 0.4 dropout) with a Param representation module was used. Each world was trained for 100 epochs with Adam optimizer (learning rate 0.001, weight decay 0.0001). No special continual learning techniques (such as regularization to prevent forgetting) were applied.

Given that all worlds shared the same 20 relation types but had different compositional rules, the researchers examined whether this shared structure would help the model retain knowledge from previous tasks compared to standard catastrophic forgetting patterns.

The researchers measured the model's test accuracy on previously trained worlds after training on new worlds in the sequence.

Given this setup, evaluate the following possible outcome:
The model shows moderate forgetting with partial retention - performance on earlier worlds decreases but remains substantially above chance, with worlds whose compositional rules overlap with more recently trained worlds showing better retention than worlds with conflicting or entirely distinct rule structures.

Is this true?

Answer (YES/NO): NO